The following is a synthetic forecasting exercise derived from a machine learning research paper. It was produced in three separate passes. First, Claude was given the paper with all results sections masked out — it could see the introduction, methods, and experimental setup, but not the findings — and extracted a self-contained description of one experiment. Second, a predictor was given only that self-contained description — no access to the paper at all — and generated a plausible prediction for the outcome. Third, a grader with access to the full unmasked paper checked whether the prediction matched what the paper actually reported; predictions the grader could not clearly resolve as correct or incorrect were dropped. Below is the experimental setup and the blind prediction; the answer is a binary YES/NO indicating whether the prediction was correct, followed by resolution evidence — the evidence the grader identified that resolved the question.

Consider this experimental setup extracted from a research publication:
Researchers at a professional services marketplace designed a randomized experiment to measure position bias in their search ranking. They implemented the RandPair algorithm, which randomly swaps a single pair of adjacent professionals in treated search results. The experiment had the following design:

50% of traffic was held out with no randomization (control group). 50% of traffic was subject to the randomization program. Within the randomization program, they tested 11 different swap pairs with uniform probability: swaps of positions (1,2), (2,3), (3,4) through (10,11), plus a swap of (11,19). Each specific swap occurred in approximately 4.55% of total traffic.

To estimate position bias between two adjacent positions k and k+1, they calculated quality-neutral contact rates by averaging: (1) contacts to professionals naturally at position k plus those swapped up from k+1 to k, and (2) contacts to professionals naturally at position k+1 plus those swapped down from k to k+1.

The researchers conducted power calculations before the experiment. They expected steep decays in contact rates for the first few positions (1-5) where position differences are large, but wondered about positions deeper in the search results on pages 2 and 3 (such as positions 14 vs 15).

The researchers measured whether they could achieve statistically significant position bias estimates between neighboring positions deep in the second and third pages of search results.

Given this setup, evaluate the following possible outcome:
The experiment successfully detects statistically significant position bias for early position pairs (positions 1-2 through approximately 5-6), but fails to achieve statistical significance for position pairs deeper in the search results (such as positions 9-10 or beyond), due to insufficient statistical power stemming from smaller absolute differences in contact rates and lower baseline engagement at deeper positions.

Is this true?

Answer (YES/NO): NO